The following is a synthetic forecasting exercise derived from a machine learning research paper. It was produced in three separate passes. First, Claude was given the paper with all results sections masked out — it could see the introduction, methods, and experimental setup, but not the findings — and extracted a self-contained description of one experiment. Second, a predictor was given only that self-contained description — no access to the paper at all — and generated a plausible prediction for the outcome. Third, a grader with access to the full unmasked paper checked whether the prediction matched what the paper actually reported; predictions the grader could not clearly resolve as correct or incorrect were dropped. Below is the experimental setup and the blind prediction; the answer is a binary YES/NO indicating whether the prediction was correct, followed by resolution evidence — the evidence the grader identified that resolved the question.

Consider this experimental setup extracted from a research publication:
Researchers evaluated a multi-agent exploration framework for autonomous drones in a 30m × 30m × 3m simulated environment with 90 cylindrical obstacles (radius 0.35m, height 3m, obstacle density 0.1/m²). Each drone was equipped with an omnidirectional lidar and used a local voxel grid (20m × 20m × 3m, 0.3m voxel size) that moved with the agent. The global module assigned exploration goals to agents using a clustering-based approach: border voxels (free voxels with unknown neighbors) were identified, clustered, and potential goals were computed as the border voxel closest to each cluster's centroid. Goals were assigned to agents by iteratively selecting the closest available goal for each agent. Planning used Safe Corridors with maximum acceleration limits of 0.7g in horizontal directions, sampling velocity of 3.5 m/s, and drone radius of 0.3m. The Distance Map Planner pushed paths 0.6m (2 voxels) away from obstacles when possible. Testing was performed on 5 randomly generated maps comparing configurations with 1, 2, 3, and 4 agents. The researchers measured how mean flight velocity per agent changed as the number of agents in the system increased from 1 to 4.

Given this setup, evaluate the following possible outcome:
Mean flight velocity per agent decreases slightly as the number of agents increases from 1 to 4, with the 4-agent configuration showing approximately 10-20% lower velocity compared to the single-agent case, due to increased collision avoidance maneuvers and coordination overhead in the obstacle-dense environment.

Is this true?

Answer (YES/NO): NO